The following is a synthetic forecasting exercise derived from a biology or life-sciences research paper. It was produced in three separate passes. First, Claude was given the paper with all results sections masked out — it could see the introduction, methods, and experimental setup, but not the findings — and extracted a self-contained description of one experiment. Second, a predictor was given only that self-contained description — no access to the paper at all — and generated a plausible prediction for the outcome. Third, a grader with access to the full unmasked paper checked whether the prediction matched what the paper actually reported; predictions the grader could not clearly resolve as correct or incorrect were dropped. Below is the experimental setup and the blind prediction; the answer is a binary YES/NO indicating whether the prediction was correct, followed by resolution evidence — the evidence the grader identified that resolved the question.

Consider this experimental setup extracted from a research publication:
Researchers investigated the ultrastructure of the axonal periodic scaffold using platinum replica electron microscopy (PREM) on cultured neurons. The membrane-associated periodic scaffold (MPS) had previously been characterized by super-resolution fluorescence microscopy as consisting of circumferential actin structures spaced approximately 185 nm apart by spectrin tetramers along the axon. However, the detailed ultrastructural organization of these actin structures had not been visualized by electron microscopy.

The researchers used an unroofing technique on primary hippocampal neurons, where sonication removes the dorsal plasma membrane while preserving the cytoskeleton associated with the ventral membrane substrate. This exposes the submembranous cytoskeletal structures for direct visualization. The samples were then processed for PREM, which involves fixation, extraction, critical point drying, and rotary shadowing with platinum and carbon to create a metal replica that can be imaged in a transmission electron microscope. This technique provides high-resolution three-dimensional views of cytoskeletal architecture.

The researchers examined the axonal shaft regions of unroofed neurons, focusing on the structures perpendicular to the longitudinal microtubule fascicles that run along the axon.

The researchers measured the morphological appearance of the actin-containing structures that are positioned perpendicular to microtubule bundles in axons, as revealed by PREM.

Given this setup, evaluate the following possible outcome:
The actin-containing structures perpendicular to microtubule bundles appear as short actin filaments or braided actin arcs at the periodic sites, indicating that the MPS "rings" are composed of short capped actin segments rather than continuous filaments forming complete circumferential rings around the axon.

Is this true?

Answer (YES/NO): NO